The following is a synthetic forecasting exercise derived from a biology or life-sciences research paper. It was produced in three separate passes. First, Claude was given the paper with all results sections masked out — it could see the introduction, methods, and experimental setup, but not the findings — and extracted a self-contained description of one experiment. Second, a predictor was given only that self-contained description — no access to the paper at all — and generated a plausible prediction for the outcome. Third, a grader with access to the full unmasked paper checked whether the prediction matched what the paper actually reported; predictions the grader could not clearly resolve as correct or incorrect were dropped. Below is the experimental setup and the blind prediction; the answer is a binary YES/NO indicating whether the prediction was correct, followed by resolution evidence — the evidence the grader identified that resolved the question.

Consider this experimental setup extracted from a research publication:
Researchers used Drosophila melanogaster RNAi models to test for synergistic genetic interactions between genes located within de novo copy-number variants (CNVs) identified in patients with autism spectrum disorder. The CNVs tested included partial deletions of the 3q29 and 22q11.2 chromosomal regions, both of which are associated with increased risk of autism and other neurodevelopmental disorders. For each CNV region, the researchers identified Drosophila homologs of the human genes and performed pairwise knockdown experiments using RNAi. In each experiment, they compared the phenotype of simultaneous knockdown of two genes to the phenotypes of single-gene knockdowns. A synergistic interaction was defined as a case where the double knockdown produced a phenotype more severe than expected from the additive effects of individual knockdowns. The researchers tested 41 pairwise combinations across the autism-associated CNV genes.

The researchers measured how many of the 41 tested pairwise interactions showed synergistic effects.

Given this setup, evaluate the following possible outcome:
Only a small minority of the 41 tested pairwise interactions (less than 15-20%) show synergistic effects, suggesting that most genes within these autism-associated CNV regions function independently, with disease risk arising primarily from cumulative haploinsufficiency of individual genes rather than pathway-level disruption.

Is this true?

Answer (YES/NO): NO